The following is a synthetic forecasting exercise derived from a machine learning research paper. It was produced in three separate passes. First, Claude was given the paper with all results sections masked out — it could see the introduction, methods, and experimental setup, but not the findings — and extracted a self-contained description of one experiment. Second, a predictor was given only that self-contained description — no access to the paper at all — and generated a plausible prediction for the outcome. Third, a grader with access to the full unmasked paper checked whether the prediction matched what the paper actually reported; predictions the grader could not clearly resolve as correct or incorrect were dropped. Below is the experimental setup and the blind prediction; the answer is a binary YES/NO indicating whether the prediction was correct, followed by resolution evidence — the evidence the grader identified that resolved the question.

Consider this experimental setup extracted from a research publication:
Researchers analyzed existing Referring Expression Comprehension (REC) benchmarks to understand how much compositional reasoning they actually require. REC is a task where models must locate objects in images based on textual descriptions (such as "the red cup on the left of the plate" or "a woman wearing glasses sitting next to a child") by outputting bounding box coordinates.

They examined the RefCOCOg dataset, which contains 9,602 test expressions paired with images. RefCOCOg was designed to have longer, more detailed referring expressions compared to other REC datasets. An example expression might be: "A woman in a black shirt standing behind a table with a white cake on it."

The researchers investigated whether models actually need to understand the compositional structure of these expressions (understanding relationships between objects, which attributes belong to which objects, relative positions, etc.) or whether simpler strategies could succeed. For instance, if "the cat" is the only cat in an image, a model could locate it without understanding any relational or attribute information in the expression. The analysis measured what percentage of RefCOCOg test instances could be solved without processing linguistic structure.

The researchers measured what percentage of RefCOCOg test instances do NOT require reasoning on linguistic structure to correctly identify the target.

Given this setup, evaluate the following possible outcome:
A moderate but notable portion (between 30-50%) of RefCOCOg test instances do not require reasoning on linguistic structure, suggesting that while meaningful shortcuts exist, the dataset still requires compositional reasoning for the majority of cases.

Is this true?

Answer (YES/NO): NO